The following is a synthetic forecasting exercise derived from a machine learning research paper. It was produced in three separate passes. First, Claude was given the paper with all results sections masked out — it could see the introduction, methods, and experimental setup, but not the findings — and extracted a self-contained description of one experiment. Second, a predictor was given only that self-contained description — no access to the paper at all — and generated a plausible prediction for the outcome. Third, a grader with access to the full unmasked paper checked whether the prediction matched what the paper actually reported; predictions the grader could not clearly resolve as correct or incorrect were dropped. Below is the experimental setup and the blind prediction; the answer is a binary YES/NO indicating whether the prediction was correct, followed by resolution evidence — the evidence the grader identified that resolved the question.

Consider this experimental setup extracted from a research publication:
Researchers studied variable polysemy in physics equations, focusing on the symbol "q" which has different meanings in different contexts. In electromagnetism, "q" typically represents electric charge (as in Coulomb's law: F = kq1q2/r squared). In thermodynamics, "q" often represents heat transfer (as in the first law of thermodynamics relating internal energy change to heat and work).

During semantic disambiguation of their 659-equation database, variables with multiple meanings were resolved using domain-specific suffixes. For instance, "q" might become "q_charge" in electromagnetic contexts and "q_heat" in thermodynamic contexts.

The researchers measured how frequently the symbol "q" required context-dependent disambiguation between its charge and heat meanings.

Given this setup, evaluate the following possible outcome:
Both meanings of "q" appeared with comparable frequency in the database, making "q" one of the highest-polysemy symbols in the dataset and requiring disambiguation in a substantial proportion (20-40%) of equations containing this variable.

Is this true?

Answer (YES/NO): NO